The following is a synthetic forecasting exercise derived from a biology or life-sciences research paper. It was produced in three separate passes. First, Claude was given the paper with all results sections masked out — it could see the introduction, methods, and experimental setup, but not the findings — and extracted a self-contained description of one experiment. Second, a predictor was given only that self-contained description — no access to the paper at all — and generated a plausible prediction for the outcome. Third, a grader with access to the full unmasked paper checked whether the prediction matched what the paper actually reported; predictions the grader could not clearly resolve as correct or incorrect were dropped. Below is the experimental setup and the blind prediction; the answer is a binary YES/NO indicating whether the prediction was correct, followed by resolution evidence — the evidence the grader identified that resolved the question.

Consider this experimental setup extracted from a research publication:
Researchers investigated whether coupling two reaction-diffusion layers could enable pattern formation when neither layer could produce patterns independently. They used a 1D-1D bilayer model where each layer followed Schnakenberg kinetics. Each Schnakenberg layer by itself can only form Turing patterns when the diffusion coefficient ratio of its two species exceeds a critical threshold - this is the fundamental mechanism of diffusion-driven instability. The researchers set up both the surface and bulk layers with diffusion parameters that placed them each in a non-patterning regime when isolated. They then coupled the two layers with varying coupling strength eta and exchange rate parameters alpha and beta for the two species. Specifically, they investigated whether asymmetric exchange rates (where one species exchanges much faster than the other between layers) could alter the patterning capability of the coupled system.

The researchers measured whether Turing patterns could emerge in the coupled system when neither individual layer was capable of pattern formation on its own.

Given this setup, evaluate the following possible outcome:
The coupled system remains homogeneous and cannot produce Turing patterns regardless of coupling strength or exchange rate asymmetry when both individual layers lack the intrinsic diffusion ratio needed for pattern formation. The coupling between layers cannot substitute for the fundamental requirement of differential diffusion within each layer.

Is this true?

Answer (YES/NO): NO